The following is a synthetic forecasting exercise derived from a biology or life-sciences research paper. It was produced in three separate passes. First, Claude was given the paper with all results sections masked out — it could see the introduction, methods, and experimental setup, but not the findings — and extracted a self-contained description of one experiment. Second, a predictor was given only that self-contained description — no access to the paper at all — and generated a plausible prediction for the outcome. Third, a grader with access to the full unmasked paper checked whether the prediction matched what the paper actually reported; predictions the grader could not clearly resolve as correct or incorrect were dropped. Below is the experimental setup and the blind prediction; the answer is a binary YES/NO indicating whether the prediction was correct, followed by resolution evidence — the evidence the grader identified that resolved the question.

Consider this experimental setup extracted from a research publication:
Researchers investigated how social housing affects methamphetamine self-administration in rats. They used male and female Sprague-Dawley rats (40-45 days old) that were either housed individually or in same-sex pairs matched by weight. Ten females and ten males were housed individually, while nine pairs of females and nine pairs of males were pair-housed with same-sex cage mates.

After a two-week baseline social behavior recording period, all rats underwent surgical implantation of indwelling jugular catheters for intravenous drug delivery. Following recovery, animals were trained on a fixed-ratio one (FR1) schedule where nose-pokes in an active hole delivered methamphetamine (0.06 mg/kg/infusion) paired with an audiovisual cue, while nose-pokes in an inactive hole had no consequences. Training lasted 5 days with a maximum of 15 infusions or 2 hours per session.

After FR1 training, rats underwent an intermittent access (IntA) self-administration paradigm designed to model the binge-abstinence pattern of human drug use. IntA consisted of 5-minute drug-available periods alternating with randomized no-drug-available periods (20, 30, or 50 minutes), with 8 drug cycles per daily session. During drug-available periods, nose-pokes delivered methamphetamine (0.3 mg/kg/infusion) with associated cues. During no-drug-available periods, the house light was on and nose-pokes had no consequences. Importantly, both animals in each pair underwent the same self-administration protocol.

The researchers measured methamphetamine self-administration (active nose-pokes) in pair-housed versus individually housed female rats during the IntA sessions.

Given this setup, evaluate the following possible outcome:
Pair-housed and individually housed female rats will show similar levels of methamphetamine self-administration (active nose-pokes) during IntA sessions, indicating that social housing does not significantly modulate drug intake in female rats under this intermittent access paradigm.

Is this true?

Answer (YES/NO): NO